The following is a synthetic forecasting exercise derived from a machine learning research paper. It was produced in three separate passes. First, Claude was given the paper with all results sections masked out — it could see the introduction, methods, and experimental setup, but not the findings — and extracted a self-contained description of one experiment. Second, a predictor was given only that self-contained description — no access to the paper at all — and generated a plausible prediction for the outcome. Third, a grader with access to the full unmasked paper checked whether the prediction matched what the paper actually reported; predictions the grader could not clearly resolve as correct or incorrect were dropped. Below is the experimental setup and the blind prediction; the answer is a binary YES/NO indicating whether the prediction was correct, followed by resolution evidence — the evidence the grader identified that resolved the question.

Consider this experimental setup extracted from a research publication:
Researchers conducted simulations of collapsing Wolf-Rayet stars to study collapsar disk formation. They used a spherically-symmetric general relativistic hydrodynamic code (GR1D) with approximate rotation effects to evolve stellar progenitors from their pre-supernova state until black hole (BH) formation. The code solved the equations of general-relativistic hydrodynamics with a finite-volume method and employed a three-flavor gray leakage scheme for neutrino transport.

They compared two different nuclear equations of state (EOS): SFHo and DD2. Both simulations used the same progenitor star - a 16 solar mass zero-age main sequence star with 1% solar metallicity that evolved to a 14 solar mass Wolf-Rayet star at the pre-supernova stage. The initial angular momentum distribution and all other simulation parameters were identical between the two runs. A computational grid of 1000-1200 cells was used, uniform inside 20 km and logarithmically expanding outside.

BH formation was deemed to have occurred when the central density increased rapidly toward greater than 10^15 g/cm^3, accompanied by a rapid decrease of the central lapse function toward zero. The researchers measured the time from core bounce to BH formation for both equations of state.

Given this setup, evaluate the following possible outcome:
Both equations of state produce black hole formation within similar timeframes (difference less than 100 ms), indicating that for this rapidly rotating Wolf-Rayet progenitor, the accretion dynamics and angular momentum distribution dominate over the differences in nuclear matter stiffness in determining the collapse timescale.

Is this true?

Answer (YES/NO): NO